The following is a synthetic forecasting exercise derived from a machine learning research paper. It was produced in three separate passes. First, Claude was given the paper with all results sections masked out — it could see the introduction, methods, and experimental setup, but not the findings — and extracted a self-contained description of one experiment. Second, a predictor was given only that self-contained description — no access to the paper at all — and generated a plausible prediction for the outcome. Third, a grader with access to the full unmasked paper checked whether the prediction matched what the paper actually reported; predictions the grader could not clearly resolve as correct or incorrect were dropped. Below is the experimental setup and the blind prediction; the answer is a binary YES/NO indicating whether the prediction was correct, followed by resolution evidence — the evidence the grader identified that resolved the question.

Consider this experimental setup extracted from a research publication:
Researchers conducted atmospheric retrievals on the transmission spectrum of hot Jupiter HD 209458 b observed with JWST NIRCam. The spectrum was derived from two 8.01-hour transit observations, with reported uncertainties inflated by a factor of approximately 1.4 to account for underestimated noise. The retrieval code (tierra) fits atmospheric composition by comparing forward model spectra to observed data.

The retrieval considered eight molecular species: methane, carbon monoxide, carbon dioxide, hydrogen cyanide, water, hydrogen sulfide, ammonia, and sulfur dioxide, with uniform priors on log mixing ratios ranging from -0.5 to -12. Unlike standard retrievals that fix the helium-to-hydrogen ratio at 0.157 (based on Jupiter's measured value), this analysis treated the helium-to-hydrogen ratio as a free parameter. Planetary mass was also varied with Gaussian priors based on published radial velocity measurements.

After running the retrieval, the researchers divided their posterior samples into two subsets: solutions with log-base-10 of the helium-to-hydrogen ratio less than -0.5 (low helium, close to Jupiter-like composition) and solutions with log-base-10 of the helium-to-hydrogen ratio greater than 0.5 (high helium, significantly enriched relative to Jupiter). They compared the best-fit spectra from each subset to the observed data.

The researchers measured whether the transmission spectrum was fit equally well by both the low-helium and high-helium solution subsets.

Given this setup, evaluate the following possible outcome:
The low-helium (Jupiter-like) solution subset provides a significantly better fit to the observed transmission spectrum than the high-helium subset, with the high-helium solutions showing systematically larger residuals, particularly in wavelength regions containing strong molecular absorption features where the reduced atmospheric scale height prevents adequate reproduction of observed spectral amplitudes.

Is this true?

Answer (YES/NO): NO